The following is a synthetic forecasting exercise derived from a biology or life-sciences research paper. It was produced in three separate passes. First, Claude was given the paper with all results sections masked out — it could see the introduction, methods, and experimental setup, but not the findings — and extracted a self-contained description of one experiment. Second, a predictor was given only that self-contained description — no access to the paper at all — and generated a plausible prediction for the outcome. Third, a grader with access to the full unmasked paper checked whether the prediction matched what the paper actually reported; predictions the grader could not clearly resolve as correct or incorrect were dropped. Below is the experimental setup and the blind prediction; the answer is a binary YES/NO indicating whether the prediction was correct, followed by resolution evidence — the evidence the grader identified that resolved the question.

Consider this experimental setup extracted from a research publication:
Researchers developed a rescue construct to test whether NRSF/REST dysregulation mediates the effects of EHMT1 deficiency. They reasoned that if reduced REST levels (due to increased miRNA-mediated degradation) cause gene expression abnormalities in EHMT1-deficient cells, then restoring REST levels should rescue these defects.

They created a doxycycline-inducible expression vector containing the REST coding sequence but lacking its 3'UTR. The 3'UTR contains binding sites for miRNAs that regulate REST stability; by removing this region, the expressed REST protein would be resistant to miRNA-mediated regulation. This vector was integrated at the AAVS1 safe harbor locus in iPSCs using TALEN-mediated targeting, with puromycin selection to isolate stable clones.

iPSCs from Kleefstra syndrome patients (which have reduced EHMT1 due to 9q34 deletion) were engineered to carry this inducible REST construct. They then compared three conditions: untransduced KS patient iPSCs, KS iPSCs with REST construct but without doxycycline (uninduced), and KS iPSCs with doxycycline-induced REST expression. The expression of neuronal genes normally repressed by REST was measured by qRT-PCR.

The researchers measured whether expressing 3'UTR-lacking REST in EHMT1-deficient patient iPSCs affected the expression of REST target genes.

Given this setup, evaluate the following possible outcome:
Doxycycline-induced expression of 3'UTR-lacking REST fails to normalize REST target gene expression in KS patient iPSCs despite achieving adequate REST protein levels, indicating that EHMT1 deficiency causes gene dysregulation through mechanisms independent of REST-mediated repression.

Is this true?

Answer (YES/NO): NO